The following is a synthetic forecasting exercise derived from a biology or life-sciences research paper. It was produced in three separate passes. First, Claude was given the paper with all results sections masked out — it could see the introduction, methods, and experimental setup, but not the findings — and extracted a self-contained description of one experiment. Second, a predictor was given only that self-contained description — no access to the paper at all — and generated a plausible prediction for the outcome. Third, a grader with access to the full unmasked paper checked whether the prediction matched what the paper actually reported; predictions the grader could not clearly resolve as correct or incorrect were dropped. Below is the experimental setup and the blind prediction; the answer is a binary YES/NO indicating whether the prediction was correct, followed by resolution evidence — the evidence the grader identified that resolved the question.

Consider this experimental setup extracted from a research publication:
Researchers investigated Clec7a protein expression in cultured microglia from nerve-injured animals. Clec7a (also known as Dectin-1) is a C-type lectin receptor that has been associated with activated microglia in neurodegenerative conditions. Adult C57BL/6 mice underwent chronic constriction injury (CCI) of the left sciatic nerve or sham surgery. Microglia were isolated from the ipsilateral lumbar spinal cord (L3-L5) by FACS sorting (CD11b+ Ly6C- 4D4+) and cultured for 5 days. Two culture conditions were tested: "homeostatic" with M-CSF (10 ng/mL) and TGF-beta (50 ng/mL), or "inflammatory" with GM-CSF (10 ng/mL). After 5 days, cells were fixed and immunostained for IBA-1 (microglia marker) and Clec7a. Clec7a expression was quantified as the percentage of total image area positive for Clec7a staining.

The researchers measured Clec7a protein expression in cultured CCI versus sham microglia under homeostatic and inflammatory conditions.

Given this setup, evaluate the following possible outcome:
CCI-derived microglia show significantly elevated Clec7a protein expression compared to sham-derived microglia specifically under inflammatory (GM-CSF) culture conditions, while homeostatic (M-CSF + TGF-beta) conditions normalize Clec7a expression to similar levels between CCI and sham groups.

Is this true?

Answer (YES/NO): YES